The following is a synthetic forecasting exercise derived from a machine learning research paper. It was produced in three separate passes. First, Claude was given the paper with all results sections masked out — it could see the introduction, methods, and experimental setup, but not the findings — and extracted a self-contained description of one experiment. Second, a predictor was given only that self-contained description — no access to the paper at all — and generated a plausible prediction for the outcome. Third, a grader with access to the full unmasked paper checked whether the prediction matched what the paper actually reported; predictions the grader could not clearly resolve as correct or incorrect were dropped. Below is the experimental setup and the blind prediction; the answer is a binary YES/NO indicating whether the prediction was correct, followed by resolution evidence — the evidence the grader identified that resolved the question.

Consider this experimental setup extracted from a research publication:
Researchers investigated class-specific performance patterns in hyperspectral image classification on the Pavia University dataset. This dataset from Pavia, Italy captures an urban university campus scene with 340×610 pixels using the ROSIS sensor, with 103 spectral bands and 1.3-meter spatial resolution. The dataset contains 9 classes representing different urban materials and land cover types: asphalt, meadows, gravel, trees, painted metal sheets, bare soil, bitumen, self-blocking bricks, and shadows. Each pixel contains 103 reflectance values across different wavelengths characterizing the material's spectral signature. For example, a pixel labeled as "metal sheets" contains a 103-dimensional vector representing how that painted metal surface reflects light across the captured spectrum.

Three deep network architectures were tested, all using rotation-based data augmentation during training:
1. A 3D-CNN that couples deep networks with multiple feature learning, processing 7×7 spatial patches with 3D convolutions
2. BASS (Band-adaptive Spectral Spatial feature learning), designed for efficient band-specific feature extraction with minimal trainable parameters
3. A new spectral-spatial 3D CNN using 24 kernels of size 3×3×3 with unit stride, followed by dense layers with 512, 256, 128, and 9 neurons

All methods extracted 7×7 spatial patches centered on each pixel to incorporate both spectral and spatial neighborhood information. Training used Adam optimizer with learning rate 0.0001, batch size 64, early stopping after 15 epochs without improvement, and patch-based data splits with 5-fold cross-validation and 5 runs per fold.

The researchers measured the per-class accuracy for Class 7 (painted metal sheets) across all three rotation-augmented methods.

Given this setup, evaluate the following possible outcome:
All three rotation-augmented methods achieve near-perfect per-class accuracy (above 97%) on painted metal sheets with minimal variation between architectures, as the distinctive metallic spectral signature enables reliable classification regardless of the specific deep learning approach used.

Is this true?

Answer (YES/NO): NO